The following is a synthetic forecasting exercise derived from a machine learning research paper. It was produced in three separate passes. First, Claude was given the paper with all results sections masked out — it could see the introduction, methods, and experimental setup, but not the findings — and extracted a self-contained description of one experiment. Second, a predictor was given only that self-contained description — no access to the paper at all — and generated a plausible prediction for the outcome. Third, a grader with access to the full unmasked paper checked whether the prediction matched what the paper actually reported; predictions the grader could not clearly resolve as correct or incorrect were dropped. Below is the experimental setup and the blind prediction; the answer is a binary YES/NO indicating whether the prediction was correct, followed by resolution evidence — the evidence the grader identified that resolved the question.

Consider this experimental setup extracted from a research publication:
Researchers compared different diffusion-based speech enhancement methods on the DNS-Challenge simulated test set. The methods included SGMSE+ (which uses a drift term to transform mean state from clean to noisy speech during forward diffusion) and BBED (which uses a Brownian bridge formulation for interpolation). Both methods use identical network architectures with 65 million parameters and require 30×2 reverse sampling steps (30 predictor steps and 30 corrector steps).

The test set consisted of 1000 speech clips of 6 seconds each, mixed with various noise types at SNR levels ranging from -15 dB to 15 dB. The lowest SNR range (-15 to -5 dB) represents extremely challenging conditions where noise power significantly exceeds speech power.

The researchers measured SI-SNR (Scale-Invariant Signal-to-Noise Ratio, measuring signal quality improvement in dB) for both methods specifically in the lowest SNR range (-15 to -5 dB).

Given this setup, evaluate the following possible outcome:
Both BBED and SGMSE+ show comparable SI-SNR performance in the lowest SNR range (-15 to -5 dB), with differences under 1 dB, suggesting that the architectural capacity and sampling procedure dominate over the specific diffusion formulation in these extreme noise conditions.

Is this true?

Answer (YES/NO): NO